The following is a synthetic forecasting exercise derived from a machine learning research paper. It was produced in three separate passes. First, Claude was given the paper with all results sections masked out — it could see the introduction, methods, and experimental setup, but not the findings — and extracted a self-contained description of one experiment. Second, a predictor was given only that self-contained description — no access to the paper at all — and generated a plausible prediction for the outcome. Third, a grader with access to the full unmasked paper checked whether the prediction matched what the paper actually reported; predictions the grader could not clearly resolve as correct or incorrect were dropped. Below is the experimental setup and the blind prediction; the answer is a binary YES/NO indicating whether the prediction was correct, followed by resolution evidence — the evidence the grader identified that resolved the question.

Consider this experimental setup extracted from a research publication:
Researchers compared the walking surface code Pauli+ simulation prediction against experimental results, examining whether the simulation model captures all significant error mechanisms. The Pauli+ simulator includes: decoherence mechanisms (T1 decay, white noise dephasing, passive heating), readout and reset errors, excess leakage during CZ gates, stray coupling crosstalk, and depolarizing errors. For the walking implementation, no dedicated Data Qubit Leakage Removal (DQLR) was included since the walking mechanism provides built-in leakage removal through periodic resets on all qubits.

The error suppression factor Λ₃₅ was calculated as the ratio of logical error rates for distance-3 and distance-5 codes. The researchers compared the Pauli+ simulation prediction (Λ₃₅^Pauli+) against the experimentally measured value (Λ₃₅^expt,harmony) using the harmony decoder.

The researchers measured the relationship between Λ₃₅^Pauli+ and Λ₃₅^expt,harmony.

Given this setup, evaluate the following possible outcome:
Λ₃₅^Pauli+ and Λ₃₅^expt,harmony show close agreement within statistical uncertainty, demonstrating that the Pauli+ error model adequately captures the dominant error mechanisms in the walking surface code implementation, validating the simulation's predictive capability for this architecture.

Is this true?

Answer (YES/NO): NO